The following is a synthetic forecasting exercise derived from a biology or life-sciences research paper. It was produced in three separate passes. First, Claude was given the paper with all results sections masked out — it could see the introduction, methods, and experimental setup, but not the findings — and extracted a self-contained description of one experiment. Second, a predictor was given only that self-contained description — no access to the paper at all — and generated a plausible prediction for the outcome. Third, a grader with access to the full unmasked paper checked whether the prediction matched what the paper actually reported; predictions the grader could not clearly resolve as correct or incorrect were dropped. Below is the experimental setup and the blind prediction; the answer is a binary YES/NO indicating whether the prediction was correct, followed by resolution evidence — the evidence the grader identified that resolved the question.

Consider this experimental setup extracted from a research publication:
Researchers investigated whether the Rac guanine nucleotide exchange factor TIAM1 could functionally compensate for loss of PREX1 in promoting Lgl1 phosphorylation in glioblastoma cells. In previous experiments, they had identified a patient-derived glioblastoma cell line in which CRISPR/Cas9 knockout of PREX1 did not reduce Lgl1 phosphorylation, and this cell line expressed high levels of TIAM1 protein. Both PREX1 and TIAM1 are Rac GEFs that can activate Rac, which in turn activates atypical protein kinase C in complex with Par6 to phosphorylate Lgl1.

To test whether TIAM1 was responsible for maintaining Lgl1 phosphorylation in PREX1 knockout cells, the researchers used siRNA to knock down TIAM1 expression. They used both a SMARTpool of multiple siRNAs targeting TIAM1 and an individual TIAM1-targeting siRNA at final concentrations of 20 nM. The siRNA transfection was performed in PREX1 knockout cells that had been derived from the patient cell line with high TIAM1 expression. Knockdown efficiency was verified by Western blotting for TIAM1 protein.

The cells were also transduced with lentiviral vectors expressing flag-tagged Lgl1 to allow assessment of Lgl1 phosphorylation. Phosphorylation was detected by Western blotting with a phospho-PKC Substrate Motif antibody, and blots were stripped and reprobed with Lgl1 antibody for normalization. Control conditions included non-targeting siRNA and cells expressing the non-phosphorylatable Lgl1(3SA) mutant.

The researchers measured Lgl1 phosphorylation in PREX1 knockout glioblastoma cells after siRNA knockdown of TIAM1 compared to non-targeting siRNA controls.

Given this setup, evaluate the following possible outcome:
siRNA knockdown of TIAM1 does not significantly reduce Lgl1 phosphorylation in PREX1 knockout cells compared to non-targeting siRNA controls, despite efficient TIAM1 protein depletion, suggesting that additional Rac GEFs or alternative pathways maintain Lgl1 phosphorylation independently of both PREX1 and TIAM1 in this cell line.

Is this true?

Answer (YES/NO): NO